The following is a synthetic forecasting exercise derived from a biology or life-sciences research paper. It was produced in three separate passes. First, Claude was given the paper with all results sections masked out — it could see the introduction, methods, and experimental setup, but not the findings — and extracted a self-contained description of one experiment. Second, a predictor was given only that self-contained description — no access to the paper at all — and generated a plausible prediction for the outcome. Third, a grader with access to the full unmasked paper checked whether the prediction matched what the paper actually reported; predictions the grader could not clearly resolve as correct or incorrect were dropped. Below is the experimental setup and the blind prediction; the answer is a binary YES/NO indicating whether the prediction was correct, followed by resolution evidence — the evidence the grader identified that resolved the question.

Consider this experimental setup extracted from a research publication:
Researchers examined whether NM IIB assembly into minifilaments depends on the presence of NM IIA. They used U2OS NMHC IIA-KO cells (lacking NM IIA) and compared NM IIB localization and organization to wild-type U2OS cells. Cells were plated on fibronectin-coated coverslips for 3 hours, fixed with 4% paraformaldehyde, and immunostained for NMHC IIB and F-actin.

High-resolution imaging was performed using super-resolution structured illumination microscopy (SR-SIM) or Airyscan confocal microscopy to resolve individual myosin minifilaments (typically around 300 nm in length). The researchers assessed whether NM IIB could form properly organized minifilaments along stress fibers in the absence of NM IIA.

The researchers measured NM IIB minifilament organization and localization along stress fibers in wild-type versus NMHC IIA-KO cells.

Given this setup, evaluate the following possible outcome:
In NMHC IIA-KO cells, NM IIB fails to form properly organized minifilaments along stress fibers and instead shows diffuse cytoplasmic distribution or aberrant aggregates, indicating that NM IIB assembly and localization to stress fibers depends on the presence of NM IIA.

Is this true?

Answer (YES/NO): NO